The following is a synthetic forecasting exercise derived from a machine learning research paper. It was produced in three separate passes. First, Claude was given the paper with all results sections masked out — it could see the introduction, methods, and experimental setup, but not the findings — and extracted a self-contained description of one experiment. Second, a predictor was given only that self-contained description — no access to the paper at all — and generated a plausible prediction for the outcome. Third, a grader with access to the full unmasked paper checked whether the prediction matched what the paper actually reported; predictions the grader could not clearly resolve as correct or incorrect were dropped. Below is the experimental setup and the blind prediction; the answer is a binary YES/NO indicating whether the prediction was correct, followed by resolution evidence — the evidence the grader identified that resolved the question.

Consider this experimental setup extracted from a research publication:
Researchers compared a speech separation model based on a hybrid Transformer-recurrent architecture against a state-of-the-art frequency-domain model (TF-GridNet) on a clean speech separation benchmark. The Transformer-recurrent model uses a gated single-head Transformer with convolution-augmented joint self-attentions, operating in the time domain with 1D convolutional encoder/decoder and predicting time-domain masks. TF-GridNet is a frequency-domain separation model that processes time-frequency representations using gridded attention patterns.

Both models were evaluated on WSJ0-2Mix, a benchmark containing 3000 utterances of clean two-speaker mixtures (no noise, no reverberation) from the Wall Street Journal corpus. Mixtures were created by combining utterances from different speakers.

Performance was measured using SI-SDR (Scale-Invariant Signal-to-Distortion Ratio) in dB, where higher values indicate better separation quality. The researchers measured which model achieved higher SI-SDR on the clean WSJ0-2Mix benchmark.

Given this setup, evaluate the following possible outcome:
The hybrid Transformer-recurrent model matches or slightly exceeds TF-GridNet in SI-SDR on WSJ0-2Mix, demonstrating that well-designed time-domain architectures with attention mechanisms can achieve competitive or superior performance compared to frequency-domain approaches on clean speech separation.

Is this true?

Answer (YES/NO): NO